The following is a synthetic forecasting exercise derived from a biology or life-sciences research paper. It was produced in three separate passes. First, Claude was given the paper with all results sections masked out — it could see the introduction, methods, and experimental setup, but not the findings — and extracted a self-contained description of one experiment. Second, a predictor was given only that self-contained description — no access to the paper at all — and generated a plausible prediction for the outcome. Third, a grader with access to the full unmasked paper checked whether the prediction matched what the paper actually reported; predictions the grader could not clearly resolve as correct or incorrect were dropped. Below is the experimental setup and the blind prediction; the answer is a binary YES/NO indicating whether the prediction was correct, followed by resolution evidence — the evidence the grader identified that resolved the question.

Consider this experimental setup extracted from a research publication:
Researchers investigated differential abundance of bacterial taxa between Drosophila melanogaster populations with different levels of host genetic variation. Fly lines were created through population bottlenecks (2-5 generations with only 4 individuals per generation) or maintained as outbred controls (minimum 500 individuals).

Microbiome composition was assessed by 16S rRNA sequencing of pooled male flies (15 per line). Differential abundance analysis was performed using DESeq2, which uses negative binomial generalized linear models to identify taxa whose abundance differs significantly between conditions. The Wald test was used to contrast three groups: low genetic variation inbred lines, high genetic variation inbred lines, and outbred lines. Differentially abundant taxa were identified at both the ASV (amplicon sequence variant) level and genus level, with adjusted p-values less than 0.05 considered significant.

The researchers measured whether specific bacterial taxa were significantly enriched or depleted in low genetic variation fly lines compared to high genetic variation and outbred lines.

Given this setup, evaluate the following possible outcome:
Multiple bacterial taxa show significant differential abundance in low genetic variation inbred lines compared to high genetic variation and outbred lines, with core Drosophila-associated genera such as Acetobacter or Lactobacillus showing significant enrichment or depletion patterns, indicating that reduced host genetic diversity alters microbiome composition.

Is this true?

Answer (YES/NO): YES